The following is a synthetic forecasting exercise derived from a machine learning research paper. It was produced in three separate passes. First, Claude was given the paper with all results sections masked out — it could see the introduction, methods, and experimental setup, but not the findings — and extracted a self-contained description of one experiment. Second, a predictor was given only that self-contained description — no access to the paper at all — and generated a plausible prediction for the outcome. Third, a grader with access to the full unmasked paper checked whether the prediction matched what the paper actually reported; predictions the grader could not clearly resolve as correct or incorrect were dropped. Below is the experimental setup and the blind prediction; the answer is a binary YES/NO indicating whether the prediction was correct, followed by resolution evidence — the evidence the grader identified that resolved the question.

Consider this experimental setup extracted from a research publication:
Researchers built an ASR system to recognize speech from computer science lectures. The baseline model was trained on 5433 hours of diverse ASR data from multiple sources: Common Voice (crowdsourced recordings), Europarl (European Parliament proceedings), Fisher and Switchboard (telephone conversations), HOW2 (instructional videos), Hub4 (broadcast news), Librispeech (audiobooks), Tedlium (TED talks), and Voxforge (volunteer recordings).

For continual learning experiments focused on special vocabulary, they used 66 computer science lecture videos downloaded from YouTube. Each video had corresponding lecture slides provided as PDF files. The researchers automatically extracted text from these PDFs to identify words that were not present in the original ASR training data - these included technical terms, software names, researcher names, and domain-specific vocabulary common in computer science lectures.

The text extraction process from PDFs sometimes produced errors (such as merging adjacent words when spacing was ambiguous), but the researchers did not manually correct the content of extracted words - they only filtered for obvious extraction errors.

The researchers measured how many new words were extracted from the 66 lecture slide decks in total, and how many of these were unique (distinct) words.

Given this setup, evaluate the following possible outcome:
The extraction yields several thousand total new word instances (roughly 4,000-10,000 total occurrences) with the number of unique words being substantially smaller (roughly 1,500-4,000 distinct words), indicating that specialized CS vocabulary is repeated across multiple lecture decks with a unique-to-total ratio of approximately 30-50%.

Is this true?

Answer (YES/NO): NO